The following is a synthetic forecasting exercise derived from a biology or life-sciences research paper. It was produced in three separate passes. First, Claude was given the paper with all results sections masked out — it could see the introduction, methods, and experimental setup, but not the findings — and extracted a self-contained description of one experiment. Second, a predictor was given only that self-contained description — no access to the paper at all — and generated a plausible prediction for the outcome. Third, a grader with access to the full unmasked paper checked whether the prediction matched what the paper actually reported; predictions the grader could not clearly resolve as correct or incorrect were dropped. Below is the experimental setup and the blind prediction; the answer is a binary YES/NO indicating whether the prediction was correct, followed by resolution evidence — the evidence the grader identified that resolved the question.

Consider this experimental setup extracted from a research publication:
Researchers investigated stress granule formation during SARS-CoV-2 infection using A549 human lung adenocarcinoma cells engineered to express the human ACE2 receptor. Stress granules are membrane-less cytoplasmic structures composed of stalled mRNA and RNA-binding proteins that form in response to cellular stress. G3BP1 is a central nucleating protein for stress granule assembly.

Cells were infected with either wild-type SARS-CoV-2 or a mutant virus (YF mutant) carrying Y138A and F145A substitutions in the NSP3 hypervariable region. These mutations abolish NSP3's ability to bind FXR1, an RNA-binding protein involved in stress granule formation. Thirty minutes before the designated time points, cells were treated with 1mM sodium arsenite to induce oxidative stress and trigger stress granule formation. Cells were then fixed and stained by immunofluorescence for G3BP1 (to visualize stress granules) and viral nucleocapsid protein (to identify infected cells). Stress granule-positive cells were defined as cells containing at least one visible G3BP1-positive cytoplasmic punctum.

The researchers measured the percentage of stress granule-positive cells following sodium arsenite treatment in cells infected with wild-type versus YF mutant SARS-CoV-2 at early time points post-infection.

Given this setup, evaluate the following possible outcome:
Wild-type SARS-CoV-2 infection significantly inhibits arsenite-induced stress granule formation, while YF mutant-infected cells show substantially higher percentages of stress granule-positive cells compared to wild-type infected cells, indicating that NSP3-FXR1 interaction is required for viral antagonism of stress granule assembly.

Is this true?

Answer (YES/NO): YES